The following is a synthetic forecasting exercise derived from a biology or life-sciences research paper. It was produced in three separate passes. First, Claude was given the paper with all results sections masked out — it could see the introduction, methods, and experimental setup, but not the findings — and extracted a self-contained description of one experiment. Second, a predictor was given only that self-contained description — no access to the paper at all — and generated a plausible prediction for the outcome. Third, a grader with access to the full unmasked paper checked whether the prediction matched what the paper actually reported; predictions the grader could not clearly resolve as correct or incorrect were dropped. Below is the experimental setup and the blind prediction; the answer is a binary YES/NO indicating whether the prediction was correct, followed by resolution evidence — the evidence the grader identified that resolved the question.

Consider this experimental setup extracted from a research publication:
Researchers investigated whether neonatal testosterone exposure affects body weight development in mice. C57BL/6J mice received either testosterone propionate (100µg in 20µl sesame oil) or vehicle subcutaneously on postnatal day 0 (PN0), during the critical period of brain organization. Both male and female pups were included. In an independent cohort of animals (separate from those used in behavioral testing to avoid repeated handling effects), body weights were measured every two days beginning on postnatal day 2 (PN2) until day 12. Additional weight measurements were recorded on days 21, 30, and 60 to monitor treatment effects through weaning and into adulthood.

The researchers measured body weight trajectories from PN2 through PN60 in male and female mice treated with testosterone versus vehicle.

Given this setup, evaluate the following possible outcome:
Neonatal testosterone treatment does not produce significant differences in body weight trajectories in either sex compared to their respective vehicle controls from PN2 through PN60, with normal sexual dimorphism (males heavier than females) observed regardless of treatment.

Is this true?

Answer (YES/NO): YES